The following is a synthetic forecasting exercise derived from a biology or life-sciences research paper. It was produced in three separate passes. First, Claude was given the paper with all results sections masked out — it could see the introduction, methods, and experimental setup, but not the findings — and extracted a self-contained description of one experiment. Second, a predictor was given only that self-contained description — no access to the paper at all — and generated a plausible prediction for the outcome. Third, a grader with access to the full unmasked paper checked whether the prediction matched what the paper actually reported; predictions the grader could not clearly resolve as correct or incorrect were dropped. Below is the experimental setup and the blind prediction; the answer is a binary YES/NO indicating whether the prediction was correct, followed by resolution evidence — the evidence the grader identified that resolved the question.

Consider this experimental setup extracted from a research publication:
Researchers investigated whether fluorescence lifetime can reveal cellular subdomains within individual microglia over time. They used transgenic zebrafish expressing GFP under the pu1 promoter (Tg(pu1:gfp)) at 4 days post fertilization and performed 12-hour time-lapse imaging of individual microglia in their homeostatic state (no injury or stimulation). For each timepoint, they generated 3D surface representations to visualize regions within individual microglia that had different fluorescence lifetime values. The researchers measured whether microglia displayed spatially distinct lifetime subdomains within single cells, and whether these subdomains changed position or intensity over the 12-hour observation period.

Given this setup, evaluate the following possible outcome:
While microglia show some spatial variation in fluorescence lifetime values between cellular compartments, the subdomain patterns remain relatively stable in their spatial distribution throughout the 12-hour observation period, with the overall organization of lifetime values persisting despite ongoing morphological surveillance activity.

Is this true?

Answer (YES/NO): NO